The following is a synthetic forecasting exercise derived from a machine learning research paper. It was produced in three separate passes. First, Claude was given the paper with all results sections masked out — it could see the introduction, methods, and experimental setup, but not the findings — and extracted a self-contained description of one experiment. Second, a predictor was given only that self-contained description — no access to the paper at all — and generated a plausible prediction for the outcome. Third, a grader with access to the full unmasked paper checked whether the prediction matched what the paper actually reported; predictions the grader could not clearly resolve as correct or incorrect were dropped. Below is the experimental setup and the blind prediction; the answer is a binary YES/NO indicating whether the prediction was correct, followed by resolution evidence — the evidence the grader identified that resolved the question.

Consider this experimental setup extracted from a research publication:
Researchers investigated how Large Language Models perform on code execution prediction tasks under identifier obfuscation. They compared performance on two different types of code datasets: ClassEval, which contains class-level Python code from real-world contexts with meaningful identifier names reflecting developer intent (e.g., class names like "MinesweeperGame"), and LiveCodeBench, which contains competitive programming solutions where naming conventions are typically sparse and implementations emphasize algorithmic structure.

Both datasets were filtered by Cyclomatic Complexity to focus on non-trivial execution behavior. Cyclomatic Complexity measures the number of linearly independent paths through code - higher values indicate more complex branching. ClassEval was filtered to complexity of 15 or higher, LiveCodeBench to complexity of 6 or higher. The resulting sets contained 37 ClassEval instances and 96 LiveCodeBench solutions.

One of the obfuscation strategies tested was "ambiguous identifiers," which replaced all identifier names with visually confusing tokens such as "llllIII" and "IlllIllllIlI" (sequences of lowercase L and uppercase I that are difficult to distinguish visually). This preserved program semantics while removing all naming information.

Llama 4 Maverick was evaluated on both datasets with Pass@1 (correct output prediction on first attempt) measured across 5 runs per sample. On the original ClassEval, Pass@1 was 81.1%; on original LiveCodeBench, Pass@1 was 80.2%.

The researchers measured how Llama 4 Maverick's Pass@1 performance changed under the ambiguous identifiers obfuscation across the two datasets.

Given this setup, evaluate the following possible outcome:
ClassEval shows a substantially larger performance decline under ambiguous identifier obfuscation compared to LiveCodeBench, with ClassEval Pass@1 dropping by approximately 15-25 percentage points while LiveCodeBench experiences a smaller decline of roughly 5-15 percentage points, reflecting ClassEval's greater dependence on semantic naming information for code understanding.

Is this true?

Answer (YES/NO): NO